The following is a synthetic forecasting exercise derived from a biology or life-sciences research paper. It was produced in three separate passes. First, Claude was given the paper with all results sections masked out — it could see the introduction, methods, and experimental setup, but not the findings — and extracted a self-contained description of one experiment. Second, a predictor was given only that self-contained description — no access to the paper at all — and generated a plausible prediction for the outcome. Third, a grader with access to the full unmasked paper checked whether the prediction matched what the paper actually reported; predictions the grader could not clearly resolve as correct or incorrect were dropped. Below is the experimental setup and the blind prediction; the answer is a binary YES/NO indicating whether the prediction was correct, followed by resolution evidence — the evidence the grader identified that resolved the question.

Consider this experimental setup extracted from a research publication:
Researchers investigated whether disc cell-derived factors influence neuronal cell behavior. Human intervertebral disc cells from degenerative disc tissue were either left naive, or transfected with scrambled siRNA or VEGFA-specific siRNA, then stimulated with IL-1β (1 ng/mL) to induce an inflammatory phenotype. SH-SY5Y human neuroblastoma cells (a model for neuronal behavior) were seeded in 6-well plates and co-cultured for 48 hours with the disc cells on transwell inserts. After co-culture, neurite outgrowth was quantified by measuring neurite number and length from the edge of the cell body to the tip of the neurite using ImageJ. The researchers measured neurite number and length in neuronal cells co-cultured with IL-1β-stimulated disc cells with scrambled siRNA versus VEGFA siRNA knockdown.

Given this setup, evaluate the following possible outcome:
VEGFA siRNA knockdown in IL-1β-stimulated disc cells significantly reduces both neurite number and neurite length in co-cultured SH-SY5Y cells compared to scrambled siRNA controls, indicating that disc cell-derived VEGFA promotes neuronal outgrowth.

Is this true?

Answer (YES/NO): YES